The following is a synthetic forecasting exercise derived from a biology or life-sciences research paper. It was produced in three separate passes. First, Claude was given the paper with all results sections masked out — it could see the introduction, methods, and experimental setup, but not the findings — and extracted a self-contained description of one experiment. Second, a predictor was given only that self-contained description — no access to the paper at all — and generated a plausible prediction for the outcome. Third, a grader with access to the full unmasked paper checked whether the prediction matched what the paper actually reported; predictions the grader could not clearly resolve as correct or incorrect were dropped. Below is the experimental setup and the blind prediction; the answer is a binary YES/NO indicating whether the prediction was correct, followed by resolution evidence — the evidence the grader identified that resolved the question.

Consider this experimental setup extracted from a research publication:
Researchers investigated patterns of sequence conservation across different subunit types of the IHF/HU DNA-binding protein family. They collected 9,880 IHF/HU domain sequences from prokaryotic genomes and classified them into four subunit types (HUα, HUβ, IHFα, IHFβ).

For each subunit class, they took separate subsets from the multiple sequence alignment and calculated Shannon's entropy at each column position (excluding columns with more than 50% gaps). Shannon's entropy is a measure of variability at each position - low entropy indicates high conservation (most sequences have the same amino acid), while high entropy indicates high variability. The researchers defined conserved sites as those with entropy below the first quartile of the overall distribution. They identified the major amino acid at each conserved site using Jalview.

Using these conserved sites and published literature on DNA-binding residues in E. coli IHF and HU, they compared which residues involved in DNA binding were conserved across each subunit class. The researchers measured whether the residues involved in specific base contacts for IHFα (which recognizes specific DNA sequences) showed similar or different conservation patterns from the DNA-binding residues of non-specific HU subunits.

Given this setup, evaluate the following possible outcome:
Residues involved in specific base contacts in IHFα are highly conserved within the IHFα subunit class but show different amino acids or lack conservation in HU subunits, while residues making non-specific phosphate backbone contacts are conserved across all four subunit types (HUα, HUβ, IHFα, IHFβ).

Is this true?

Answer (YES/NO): NO